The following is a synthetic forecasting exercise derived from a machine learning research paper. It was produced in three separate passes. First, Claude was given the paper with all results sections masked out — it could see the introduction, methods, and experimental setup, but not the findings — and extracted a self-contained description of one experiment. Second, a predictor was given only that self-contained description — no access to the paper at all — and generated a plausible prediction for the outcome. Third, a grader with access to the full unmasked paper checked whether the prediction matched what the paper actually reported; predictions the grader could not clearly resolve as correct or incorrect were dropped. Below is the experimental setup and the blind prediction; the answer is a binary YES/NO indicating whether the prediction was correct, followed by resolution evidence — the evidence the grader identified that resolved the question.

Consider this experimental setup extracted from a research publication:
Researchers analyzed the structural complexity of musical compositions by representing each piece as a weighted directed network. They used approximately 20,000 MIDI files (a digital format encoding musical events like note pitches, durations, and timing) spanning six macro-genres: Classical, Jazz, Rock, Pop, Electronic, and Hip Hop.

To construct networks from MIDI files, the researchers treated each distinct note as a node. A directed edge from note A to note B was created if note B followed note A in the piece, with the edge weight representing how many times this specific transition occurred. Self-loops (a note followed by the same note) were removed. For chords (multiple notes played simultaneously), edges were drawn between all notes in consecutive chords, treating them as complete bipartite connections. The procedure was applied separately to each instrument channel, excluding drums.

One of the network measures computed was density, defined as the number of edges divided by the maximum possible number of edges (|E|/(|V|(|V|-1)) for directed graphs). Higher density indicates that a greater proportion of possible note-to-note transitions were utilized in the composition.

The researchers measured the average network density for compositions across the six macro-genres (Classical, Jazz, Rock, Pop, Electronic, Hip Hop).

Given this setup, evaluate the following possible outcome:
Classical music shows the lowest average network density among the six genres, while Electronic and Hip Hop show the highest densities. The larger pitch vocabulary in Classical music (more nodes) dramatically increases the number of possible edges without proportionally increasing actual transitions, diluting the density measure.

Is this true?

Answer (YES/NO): NO